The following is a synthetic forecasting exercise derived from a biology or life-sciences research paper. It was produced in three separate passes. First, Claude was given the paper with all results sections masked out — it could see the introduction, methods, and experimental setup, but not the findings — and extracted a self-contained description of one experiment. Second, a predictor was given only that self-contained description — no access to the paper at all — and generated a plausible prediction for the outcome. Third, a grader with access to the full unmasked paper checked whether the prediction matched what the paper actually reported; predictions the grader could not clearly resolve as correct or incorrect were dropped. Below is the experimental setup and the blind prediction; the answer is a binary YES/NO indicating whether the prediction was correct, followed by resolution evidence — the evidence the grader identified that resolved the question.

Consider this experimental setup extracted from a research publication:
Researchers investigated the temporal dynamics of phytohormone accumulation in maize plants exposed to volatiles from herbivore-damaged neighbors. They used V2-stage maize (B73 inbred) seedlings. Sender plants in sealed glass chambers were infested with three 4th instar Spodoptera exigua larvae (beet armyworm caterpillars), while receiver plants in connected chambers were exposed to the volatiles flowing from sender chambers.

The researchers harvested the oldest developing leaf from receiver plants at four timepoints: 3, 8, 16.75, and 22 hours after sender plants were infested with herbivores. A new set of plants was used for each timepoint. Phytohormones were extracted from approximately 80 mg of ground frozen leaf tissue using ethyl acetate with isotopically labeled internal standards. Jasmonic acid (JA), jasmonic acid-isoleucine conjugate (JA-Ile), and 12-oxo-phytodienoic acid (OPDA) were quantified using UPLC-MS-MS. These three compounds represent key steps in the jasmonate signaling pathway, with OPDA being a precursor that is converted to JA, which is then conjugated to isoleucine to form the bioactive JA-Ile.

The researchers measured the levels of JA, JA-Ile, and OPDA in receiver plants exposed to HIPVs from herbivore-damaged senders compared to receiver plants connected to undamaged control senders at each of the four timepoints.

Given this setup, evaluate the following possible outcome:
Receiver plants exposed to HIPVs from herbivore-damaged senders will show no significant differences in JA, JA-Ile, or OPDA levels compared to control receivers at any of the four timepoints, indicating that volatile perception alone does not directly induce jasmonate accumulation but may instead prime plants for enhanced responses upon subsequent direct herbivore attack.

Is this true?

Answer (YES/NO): NO